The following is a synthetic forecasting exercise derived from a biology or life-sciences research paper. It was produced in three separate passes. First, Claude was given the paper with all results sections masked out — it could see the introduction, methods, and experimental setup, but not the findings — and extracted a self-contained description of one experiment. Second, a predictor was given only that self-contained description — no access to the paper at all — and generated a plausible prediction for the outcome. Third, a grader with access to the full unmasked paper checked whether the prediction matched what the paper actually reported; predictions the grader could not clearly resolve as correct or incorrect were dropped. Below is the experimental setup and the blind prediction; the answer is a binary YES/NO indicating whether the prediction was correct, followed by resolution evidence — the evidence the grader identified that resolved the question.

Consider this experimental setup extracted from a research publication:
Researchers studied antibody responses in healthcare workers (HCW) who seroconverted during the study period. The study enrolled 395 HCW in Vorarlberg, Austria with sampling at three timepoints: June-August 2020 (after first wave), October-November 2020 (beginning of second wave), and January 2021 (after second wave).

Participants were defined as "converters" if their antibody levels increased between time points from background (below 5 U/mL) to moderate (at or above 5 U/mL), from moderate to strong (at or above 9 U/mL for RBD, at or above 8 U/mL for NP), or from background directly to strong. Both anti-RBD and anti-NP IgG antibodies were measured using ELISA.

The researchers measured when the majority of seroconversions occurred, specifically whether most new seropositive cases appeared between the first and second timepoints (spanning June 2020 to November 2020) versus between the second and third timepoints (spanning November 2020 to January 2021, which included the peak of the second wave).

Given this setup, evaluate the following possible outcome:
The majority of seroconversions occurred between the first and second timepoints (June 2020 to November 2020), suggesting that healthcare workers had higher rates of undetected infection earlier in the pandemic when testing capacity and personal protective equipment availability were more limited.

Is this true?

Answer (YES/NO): NO